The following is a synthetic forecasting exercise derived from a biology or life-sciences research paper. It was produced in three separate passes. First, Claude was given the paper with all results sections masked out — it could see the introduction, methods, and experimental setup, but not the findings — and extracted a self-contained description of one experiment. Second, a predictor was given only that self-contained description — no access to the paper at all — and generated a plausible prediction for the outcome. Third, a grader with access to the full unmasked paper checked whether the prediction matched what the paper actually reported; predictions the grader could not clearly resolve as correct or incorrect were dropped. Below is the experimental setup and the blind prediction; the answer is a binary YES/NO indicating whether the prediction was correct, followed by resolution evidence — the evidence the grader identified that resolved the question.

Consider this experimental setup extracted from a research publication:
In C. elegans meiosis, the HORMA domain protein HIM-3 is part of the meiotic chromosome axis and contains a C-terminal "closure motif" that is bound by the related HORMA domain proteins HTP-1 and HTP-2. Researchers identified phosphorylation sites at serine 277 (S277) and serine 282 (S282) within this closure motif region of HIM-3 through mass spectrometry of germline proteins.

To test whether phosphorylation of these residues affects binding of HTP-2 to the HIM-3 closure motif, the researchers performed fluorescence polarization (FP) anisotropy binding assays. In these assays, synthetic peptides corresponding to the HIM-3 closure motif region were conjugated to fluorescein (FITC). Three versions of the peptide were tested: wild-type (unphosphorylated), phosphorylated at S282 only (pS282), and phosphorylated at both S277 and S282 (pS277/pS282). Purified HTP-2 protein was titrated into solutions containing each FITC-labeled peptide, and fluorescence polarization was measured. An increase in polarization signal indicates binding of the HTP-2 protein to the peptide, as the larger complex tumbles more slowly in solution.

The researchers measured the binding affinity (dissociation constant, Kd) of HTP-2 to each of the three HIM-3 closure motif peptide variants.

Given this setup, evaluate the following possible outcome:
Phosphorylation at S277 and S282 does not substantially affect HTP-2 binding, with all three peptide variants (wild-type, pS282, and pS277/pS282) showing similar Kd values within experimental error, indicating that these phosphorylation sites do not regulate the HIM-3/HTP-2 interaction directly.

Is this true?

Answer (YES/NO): NO